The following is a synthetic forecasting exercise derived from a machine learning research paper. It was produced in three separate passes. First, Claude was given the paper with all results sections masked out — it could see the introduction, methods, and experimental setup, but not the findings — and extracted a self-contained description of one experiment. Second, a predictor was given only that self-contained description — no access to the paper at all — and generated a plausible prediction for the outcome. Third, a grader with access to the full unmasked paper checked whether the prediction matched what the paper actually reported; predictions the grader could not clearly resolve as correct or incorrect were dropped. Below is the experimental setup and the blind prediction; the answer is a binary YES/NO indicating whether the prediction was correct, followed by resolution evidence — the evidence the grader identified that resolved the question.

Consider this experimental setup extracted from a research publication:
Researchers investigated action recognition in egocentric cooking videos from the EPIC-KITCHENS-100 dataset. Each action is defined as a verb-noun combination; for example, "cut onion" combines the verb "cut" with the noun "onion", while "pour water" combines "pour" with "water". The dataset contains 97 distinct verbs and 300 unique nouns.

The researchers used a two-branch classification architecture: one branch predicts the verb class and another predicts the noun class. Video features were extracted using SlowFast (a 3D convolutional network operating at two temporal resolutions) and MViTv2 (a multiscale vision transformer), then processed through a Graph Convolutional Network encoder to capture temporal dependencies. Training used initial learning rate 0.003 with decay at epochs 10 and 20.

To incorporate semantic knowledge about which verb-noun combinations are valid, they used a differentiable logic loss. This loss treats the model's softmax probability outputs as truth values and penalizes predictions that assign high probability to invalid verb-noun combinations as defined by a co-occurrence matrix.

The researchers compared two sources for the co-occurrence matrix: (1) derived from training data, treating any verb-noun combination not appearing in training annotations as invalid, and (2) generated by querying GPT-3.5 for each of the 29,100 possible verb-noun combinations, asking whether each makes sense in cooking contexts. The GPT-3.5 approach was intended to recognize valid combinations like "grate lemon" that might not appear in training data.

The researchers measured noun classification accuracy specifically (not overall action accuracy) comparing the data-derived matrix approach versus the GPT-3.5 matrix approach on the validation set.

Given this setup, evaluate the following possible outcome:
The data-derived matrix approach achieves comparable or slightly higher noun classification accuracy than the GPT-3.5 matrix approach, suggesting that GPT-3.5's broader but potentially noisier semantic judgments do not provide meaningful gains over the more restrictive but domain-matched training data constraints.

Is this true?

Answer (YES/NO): NO